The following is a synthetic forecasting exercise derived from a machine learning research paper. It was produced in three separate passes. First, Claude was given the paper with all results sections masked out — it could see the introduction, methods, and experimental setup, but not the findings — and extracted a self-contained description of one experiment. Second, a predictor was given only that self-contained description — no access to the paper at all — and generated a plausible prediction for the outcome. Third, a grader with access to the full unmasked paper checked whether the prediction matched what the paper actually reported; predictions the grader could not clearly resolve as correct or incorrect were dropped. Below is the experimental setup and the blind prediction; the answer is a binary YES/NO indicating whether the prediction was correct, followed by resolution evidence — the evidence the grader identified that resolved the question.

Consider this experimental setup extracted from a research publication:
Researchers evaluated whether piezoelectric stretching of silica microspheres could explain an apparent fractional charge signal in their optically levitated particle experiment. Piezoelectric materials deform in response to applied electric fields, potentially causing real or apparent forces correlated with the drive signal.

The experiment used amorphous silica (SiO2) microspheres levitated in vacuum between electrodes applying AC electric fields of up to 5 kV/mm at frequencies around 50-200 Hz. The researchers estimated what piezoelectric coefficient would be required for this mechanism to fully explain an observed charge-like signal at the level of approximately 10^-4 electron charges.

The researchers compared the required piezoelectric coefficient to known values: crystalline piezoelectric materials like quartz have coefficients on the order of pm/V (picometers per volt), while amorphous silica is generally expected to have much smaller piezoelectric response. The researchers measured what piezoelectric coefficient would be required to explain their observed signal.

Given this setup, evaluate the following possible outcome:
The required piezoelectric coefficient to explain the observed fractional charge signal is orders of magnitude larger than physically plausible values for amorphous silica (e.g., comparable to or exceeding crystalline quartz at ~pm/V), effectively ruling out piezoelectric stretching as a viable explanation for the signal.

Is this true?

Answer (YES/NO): YES